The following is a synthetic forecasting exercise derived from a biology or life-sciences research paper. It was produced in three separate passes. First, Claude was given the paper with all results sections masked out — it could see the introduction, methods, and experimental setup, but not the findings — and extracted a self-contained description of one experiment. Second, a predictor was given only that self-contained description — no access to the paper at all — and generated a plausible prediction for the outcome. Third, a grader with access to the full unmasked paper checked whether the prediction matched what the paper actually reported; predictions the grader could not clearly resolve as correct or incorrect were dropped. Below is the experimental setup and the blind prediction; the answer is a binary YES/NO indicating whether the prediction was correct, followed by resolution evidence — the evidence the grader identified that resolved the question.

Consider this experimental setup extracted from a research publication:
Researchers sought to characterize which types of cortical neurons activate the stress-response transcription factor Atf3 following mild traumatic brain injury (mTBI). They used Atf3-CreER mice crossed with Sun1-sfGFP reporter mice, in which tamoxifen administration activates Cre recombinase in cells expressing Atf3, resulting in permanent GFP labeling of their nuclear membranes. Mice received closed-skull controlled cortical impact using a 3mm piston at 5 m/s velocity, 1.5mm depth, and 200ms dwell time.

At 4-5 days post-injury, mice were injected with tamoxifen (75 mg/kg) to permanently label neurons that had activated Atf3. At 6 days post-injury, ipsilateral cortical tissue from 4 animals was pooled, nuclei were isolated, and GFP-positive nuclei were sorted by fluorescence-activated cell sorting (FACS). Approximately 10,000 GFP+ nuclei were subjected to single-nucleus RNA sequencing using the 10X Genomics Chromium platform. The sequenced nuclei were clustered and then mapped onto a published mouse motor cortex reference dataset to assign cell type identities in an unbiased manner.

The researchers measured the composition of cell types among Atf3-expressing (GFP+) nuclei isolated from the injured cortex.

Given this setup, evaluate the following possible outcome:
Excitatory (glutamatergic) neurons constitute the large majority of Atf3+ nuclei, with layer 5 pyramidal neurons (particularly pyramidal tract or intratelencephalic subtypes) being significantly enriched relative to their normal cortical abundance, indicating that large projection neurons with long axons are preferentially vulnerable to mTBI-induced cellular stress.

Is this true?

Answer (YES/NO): NO